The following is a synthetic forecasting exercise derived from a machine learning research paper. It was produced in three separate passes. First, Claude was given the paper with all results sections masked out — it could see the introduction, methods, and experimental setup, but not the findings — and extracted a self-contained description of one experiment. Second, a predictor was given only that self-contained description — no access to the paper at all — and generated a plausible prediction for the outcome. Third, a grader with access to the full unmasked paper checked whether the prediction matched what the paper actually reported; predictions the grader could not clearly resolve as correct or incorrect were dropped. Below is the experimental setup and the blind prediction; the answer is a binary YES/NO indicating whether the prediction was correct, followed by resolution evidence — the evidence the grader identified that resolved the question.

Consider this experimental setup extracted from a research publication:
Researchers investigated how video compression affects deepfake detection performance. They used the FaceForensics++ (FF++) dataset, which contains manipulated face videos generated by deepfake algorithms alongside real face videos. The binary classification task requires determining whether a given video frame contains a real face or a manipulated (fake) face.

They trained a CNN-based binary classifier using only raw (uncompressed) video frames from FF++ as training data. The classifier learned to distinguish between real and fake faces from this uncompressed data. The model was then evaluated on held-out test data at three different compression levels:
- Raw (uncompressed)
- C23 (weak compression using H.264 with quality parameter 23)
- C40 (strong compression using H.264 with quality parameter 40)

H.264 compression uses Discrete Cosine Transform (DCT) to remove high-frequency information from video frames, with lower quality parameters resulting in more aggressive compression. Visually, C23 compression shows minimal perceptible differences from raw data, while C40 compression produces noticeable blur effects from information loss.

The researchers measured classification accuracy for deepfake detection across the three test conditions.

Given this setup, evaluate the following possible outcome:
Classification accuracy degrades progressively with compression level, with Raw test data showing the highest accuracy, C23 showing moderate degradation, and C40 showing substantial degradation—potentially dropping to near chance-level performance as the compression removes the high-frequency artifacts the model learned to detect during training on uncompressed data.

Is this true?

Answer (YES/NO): YES